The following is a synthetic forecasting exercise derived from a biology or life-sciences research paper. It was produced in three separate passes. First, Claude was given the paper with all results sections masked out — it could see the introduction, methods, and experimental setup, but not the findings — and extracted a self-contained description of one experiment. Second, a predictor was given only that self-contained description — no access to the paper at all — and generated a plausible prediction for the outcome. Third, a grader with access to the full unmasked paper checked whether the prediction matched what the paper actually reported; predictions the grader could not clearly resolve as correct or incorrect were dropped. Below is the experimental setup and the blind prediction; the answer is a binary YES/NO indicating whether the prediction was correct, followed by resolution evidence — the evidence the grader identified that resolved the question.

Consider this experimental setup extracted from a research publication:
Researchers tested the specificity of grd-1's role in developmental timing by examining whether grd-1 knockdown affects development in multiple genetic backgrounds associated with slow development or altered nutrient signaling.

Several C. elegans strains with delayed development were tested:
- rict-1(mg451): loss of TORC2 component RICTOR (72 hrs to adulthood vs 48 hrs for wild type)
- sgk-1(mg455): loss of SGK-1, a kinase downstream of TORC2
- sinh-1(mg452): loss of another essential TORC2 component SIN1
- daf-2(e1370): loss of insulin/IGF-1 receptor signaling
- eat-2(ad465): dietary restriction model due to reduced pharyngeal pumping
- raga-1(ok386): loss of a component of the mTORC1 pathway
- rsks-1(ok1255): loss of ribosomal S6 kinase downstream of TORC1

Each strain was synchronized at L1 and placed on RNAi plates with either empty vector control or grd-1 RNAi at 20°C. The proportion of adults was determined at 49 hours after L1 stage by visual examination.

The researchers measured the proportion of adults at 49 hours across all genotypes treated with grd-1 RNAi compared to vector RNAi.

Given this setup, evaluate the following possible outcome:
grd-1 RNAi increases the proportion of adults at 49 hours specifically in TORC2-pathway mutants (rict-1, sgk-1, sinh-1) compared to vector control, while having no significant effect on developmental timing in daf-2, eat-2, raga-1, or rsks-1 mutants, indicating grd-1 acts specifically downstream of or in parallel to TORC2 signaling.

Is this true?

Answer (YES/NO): NO